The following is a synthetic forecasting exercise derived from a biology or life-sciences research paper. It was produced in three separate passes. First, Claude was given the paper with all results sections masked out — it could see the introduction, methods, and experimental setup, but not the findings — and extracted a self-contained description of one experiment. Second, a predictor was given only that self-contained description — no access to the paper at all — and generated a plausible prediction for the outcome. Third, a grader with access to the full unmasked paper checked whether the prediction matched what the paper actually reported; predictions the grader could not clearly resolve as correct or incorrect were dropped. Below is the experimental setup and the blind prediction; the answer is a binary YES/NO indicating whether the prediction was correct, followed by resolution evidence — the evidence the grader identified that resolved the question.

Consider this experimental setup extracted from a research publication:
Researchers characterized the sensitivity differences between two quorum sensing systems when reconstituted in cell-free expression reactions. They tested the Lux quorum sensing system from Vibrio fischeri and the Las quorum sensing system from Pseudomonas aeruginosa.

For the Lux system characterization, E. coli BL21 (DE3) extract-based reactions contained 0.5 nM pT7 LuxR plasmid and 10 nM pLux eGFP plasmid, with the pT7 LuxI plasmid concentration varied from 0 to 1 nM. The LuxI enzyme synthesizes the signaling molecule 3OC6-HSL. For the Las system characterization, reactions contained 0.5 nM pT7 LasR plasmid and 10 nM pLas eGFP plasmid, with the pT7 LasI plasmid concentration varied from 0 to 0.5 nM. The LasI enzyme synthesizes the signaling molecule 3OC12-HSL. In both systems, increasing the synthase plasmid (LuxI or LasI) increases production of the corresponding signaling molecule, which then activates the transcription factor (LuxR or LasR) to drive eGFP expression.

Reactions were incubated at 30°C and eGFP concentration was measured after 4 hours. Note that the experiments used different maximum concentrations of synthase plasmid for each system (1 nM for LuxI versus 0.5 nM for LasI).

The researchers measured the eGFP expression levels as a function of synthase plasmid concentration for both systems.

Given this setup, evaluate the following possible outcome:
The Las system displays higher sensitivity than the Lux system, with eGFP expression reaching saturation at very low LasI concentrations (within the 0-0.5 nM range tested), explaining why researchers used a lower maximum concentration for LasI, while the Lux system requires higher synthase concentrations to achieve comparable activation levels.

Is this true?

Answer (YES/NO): NO